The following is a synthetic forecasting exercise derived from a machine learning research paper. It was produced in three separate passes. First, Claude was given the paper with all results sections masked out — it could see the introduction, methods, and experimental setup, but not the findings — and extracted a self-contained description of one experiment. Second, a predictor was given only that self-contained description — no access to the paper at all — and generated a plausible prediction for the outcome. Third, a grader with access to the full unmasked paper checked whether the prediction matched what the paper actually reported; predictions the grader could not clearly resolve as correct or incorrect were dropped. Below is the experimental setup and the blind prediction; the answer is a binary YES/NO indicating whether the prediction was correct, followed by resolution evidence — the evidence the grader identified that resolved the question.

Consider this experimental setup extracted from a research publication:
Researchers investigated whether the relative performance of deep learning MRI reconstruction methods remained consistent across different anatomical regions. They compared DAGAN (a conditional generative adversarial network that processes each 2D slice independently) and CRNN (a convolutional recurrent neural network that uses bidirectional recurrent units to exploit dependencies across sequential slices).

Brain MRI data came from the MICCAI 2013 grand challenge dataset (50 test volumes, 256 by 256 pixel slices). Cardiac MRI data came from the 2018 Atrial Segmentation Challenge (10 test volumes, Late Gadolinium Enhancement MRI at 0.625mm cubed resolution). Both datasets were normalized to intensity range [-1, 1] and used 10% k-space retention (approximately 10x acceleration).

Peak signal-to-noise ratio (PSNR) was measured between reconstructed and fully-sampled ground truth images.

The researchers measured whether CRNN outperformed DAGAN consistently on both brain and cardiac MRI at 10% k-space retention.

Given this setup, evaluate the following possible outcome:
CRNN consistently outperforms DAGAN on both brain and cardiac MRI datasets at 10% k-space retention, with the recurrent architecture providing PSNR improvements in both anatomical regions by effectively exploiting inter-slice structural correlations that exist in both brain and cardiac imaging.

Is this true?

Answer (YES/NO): YES